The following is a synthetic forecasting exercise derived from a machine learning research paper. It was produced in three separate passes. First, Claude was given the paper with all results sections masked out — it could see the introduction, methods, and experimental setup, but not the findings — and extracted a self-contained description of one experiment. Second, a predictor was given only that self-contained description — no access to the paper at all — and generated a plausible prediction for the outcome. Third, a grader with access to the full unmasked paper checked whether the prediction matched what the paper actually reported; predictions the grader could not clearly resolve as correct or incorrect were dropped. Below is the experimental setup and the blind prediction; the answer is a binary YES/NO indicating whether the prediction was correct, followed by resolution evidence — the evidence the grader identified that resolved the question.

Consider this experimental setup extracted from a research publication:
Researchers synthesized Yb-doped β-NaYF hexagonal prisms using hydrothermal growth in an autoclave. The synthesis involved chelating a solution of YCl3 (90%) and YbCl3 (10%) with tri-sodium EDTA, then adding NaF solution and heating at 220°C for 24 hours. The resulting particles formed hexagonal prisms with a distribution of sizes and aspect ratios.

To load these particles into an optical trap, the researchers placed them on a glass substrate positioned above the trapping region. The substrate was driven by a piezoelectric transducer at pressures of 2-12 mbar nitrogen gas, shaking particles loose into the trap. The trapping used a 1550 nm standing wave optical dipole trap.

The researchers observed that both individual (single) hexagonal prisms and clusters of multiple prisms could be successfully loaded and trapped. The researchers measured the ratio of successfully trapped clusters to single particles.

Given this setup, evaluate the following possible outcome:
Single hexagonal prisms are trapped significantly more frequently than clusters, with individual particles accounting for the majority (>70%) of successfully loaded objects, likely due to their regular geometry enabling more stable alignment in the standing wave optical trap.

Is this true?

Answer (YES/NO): NO